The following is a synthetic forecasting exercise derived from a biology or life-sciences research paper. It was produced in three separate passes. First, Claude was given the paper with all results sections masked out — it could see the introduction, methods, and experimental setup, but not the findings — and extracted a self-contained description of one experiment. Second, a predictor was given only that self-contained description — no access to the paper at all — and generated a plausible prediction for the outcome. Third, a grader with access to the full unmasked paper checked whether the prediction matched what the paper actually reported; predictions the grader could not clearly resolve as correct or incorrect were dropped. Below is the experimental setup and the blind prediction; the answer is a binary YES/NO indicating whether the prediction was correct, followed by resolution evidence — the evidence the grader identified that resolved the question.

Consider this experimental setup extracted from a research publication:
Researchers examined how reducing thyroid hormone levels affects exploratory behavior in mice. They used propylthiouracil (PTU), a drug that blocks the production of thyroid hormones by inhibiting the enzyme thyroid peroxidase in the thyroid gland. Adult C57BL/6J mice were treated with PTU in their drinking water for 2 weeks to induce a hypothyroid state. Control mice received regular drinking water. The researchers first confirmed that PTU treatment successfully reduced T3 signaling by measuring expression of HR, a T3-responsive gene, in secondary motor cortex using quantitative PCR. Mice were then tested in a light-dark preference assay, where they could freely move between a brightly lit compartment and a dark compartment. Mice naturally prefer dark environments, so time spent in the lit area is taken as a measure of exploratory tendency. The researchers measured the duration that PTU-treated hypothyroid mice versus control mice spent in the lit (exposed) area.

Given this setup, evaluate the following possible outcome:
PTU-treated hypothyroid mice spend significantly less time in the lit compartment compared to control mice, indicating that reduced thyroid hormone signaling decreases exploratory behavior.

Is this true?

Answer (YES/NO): YES